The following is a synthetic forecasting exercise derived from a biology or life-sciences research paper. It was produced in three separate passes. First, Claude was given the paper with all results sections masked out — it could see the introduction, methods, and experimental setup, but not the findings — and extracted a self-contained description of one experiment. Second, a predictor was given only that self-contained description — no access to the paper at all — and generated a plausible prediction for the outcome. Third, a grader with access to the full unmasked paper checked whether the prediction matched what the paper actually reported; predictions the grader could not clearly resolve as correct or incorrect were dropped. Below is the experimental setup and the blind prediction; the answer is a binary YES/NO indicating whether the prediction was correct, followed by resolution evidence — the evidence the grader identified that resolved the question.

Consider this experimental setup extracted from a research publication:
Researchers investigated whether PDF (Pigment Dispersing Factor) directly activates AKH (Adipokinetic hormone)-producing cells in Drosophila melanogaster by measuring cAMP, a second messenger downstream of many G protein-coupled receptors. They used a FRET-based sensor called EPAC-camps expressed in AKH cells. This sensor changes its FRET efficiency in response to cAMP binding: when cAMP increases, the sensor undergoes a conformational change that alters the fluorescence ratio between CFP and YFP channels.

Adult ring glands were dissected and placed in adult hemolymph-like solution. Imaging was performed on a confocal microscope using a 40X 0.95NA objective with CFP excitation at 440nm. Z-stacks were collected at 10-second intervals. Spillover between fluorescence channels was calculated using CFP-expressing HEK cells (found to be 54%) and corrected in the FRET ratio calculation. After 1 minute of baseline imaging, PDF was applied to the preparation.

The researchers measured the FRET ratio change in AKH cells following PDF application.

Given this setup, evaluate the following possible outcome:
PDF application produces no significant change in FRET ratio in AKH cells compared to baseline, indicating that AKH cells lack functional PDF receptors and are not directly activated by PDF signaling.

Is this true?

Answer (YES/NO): NO